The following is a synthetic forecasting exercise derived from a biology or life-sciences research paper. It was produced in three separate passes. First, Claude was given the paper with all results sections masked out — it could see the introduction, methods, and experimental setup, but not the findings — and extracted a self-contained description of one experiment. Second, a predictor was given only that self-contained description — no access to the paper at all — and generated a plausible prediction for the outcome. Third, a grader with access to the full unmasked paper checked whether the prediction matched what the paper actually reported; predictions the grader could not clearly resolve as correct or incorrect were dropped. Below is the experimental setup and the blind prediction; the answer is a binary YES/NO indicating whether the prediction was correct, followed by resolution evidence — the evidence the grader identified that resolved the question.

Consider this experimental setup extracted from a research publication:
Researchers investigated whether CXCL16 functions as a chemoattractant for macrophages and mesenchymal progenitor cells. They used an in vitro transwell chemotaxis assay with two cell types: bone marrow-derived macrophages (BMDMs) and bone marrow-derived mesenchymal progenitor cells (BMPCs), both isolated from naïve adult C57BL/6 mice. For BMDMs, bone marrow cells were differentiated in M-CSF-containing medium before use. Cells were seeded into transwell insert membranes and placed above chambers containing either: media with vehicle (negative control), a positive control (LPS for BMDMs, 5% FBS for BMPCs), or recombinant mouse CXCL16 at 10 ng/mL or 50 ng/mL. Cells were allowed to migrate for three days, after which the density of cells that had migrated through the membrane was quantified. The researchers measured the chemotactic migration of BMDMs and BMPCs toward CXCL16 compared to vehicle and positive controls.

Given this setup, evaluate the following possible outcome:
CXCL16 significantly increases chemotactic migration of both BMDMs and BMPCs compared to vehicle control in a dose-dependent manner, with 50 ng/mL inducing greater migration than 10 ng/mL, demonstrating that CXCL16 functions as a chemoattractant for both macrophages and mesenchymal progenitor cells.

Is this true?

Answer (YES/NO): YES